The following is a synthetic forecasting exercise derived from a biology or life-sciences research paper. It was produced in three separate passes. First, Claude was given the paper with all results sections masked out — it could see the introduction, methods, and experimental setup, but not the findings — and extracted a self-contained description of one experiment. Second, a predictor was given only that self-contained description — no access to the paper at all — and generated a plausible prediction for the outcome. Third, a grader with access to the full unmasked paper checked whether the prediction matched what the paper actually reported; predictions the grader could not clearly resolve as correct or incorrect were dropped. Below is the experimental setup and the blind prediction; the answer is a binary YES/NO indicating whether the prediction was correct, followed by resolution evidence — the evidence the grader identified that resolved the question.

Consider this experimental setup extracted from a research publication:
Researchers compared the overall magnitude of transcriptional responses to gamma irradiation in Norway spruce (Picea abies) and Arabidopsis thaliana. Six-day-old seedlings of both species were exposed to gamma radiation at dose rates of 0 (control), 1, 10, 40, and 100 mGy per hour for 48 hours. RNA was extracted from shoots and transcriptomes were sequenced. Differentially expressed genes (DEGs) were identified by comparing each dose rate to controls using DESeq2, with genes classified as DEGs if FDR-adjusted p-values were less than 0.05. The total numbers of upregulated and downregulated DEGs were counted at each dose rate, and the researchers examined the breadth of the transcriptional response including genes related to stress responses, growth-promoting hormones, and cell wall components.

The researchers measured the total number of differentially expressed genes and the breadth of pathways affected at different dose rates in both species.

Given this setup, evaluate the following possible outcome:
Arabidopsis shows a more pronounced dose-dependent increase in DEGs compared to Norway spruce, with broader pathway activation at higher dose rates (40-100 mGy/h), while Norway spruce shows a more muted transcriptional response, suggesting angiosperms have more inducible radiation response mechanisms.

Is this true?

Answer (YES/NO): NO